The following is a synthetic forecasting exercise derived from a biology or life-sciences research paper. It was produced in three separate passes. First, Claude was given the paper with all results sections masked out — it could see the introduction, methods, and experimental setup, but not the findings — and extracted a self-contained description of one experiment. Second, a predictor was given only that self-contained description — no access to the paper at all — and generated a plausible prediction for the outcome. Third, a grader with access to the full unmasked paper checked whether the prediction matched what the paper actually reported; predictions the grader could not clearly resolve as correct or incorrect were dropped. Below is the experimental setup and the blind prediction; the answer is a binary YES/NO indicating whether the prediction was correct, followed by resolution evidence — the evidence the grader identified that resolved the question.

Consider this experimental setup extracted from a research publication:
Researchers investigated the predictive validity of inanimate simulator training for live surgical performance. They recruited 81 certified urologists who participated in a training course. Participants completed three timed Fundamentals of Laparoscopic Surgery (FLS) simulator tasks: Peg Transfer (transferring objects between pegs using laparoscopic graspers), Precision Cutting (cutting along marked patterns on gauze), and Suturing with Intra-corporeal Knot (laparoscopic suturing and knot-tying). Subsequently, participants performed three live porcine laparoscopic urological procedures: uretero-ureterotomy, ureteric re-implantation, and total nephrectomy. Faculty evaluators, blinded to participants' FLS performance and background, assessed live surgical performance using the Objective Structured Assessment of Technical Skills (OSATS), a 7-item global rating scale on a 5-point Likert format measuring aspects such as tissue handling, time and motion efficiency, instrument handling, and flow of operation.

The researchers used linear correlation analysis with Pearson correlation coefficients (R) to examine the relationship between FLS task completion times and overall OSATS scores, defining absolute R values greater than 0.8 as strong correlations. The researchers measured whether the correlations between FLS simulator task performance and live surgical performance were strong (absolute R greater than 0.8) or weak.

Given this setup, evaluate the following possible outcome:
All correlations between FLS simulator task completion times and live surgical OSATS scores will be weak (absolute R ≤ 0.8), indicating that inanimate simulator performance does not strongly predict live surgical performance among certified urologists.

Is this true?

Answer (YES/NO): YES